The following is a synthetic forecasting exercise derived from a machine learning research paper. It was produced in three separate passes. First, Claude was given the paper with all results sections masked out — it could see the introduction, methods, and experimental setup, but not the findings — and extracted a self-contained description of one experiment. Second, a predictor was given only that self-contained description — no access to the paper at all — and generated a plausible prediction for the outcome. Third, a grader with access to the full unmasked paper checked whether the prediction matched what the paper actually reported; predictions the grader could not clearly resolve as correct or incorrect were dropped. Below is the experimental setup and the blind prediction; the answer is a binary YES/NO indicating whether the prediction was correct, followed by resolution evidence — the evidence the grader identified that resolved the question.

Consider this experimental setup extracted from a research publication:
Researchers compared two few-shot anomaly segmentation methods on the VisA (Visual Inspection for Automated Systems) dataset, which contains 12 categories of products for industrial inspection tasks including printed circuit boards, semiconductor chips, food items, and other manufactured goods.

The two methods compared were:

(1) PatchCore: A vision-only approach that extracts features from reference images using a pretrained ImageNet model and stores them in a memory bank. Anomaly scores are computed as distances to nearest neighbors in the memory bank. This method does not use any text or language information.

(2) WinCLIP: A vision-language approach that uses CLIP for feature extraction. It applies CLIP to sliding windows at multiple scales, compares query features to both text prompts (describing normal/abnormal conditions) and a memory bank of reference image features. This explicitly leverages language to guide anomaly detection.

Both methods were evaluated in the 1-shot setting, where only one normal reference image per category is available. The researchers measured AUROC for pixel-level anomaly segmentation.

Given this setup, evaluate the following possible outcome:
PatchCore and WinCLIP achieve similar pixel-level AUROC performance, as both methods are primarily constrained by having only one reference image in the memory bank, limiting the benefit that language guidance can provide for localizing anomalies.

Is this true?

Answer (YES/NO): YES